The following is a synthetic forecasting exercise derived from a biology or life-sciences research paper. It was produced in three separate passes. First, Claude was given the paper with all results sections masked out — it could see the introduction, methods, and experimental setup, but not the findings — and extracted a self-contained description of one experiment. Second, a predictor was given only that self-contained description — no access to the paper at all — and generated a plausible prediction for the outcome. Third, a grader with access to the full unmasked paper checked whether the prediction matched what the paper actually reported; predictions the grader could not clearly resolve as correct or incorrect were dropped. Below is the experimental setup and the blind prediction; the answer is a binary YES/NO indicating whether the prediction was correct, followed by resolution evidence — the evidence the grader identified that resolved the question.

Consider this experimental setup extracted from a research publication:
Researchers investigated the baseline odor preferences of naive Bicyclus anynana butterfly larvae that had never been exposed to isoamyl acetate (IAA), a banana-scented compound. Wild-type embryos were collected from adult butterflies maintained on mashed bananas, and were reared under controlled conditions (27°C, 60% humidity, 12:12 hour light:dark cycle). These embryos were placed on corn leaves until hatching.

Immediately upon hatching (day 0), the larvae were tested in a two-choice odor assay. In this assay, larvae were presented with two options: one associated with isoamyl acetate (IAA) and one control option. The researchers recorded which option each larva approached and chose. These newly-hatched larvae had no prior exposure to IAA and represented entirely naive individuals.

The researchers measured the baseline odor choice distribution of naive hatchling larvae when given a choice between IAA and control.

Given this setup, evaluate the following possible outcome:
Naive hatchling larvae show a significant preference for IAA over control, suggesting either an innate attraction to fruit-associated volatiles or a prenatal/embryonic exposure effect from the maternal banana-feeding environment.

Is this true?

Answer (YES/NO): NO